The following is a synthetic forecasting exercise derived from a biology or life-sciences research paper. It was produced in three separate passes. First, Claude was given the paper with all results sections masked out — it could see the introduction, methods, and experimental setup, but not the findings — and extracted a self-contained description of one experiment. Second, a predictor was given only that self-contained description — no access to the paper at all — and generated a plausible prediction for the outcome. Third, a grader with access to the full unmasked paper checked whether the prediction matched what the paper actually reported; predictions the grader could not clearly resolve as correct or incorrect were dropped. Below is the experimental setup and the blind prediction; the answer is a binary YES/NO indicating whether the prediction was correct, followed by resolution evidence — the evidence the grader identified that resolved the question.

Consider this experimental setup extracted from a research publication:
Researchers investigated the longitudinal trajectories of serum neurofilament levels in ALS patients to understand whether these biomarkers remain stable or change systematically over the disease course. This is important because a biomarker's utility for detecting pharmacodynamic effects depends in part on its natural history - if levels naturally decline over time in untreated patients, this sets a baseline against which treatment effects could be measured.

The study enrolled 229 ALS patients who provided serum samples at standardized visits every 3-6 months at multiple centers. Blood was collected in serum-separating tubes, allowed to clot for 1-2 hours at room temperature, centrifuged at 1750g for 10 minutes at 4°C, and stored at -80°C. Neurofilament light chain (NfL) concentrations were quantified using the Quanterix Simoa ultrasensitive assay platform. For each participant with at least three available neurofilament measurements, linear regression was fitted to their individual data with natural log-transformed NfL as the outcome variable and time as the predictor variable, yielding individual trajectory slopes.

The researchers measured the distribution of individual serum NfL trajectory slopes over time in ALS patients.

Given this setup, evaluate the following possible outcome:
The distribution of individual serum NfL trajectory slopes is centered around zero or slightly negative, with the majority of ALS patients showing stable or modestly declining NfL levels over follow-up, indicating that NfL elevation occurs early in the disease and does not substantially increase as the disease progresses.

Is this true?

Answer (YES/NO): NO